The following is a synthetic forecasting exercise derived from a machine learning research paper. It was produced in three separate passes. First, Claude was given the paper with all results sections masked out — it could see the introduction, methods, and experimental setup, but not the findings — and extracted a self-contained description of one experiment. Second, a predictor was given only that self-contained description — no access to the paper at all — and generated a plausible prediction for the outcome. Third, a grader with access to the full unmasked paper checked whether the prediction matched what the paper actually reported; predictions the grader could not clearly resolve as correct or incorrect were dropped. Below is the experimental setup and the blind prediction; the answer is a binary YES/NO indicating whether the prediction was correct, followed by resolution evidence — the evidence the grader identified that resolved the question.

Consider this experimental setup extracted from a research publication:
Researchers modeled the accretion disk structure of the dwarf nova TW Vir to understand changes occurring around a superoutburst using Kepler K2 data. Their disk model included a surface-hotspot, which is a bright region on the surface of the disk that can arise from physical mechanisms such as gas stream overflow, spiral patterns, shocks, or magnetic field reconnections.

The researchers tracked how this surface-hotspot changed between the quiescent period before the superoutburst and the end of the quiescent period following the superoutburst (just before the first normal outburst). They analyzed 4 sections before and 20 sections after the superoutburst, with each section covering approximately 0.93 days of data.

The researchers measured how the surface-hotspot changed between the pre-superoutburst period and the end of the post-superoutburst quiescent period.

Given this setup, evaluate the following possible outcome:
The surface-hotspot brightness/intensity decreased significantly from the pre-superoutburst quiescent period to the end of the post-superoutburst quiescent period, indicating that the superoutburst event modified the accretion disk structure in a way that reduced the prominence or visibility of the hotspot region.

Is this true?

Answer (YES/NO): NO